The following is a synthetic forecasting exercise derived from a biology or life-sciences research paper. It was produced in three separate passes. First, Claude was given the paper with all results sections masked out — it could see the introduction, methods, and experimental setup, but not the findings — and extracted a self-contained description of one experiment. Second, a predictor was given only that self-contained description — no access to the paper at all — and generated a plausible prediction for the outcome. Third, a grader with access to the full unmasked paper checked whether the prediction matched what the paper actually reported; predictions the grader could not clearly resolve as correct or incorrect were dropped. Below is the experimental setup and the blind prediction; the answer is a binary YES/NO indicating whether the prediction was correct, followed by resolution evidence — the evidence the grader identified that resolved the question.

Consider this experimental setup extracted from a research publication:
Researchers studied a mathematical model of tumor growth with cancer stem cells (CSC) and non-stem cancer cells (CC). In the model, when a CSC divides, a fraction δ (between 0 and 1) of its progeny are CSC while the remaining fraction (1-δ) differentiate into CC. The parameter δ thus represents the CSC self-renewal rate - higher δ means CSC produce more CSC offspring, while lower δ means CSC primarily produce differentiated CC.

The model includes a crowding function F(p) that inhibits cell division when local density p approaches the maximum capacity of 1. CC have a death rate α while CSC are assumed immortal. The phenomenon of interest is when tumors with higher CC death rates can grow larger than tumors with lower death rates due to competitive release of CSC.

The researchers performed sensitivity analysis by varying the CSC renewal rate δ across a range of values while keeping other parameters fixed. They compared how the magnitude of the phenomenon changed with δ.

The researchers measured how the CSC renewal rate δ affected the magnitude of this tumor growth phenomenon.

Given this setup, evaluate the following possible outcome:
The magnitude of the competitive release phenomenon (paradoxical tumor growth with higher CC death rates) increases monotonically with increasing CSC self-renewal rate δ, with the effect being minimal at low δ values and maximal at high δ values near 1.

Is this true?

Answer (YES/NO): NO